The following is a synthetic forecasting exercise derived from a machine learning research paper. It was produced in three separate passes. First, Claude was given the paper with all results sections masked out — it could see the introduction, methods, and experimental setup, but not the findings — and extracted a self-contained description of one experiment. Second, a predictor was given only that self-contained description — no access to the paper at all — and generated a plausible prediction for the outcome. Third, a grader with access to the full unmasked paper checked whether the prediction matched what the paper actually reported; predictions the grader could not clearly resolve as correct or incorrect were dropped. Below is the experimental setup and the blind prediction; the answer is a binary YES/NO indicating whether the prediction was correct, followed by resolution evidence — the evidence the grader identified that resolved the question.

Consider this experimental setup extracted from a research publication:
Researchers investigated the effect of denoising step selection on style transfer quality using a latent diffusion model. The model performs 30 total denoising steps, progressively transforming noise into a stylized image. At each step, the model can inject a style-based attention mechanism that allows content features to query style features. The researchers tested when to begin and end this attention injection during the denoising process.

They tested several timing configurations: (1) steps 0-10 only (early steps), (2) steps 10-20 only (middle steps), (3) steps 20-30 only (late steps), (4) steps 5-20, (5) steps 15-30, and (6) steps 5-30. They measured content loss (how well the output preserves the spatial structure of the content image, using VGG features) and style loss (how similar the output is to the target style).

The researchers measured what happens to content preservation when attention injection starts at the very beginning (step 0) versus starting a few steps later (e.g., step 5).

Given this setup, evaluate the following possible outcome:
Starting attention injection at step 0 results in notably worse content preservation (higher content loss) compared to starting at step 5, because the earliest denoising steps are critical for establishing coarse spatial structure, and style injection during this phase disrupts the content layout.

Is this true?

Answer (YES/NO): YES